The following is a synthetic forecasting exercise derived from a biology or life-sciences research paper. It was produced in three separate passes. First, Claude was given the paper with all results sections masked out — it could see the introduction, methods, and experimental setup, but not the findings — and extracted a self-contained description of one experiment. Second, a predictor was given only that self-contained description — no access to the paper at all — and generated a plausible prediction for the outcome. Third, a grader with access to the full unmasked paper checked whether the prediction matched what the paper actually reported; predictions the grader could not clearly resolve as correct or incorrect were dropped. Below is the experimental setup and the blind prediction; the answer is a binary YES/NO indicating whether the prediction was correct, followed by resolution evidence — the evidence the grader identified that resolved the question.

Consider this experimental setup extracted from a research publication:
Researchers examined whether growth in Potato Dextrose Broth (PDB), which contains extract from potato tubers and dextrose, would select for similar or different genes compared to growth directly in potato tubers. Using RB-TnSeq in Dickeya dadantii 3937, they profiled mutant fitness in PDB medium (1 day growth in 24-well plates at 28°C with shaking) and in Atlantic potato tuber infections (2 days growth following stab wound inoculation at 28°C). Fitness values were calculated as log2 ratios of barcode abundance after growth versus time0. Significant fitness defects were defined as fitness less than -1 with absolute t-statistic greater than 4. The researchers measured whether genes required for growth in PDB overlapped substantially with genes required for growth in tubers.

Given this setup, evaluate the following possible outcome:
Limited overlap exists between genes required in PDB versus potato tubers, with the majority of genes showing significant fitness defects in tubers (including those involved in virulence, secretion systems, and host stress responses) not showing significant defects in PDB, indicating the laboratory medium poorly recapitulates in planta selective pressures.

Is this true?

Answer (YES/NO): NO